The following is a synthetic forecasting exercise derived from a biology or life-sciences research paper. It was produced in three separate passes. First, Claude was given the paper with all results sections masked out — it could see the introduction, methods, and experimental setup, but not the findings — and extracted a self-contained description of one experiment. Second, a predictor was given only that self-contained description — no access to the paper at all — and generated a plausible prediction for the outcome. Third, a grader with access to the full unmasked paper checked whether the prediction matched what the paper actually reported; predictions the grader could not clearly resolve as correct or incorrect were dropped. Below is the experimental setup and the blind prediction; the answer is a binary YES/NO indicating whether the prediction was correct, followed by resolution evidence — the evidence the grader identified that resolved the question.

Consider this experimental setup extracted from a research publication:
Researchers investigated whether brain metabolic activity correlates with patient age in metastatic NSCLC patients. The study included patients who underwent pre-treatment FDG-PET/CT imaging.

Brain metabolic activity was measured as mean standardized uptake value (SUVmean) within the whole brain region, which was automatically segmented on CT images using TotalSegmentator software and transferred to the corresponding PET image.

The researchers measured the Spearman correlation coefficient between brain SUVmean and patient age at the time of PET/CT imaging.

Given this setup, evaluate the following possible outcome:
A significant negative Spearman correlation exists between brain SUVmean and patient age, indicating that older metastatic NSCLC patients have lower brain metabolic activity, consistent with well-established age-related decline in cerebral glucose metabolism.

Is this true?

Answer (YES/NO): YES